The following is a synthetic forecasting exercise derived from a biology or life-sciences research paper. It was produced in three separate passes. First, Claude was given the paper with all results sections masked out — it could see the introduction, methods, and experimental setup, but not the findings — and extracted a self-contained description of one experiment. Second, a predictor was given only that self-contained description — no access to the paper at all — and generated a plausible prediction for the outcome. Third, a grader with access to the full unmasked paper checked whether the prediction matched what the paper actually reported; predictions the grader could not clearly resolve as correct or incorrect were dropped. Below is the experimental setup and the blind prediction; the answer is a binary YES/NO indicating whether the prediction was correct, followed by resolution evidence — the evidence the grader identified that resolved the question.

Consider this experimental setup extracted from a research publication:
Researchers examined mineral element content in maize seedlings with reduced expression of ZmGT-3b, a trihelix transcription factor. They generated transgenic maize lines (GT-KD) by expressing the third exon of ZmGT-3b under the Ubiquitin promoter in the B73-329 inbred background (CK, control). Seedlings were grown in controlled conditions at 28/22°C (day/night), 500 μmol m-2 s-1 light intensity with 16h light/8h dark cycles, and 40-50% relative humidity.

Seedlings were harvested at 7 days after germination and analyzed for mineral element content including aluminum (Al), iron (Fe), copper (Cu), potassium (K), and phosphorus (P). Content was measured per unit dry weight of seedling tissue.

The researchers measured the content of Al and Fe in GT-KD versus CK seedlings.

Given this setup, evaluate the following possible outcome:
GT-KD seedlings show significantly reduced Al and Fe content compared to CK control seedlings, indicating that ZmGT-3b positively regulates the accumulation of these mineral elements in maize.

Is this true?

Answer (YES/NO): YES